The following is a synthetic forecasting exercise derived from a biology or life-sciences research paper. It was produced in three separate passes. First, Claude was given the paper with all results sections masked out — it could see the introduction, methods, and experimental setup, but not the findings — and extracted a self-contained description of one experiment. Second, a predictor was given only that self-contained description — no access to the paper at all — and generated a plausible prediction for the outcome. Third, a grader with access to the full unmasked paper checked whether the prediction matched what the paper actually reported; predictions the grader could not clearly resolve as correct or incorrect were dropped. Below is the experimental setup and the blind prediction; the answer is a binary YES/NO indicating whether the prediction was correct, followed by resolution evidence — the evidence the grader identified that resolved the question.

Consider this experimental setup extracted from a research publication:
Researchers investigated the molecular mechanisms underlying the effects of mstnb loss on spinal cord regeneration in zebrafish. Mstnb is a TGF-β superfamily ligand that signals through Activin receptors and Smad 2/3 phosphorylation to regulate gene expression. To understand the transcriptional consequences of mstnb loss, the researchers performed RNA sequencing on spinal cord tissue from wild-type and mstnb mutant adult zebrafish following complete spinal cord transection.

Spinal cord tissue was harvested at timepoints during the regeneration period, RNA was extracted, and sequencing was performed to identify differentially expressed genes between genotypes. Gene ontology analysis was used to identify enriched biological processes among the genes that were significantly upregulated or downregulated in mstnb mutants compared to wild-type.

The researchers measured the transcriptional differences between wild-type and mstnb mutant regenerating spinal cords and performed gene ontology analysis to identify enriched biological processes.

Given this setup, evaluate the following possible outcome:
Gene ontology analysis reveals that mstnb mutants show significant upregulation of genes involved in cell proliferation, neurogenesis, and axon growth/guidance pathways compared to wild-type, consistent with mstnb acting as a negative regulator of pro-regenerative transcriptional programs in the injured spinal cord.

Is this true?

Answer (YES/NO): NO